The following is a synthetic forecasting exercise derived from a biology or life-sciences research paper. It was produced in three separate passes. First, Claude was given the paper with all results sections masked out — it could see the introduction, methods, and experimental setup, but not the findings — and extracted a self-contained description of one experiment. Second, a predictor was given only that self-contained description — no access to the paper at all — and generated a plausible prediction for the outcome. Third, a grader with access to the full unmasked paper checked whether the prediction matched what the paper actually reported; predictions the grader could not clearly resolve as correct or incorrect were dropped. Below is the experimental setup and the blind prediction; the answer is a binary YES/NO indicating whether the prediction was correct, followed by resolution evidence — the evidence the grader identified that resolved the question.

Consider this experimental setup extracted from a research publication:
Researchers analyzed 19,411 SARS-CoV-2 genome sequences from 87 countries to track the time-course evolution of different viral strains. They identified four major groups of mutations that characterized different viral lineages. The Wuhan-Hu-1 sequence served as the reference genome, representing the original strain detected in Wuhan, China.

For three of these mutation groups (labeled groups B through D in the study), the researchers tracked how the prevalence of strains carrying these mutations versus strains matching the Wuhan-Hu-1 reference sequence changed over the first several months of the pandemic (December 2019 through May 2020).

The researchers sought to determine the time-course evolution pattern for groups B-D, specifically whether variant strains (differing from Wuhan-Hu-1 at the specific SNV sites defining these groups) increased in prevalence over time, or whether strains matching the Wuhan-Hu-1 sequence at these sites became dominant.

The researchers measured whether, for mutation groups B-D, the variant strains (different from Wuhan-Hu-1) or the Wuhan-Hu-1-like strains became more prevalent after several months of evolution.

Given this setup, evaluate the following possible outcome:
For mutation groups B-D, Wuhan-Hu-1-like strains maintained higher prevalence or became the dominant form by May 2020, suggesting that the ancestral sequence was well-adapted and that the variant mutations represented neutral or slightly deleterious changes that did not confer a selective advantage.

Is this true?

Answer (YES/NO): YES